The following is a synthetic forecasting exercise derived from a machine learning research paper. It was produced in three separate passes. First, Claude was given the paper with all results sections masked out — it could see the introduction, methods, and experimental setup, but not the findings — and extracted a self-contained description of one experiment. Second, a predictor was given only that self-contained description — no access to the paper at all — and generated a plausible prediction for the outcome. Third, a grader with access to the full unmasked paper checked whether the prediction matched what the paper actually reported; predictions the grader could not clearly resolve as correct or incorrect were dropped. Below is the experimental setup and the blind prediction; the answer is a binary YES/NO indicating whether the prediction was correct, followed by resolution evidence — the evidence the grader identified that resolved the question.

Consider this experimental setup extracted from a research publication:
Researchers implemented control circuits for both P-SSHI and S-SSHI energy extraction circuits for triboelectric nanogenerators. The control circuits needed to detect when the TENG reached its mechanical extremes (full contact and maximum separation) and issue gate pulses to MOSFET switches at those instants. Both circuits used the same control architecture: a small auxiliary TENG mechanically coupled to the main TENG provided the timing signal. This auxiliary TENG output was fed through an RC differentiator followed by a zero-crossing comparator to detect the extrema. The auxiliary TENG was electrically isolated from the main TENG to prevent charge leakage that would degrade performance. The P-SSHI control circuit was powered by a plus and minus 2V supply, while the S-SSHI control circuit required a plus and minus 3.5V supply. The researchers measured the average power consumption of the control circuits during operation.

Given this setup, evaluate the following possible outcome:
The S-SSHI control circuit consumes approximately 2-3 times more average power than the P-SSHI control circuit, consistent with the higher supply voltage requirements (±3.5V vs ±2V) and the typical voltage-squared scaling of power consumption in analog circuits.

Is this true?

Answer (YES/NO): NO